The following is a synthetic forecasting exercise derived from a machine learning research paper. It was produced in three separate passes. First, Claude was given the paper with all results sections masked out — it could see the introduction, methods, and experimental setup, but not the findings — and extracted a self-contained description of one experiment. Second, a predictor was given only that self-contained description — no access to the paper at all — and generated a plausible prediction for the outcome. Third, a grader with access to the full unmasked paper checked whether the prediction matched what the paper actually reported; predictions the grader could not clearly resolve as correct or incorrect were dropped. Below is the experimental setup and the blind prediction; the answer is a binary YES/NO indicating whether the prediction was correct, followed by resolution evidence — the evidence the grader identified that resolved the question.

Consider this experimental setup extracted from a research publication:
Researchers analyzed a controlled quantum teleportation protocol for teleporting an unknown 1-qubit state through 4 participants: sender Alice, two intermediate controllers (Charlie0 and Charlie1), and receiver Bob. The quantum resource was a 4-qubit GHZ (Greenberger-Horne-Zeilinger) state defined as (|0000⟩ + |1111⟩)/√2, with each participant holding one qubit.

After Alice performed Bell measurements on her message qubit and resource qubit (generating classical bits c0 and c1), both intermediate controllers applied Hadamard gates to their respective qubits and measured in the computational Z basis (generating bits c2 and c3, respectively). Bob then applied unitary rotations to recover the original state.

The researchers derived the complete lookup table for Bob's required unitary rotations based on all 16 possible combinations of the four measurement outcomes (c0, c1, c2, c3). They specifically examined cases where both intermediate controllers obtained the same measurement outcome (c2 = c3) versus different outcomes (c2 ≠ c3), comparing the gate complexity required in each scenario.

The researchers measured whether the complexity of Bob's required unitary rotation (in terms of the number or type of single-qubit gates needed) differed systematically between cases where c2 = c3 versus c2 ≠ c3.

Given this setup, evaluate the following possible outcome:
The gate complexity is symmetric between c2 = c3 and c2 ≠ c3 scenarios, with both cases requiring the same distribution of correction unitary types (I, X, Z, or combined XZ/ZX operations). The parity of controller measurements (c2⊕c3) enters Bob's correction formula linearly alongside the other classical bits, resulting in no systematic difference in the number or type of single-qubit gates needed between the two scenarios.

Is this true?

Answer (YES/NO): NO